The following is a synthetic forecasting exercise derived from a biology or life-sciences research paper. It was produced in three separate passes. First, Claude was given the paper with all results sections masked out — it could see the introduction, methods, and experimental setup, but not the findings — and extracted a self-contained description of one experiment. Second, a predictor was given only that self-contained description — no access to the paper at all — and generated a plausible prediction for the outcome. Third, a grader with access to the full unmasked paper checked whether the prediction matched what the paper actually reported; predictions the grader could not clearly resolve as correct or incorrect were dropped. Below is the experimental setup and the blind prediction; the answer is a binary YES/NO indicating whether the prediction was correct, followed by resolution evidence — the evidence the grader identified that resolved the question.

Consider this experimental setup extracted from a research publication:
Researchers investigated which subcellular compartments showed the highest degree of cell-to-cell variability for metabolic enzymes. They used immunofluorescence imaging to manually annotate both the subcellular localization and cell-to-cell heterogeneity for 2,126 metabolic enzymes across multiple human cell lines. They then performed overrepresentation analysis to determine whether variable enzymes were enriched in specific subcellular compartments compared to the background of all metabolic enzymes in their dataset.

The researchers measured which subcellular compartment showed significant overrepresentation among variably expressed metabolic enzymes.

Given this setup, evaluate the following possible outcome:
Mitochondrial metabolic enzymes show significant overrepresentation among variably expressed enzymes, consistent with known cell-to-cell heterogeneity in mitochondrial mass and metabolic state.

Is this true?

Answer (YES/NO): YES